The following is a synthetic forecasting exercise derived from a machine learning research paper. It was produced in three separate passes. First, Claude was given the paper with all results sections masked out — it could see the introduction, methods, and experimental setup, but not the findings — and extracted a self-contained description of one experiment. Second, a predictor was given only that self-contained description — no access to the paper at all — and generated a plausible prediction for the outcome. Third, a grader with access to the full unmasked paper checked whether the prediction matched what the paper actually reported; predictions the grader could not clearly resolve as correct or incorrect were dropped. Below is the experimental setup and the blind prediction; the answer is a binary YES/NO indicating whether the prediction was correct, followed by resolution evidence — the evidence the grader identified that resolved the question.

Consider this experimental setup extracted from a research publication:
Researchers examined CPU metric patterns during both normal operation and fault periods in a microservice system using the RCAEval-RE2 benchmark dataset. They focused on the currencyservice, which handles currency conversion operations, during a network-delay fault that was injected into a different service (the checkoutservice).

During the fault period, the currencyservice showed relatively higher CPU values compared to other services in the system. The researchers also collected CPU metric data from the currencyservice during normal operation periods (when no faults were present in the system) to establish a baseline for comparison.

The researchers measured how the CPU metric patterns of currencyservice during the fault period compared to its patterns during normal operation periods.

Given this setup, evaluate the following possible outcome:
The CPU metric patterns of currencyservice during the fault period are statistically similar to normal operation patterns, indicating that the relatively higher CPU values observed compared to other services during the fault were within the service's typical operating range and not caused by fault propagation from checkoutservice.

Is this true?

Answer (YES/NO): YES